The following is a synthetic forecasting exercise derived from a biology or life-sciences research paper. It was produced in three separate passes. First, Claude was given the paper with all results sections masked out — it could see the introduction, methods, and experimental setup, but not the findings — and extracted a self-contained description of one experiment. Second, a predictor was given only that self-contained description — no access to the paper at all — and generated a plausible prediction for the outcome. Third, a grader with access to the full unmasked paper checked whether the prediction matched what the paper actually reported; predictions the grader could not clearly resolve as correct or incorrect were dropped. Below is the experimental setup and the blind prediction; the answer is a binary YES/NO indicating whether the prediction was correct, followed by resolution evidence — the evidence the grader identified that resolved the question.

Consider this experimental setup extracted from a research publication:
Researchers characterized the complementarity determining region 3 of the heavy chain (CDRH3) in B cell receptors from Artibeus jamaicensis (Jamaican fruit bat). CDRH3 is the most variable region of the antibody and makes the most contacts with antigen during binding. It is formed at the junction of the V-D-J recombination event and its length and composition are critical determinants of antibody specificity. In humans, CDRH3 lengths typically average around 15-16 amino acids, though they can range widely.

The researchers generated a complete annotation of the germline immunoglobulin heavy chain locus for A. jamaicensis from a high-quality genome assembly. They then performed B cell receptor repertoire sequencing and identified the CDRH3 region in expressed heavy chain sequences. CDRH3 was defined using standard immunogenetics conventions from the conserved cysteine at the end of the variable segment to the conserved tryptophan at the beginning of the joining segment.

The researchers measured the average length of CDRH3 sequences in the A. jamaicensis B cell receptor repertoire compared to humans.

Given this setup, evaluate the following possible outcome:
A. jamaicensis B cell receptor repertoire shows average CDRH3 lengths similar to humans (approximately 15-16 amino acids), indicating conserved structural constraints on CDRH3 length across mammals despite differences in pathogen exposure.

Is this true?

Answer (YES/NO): NO